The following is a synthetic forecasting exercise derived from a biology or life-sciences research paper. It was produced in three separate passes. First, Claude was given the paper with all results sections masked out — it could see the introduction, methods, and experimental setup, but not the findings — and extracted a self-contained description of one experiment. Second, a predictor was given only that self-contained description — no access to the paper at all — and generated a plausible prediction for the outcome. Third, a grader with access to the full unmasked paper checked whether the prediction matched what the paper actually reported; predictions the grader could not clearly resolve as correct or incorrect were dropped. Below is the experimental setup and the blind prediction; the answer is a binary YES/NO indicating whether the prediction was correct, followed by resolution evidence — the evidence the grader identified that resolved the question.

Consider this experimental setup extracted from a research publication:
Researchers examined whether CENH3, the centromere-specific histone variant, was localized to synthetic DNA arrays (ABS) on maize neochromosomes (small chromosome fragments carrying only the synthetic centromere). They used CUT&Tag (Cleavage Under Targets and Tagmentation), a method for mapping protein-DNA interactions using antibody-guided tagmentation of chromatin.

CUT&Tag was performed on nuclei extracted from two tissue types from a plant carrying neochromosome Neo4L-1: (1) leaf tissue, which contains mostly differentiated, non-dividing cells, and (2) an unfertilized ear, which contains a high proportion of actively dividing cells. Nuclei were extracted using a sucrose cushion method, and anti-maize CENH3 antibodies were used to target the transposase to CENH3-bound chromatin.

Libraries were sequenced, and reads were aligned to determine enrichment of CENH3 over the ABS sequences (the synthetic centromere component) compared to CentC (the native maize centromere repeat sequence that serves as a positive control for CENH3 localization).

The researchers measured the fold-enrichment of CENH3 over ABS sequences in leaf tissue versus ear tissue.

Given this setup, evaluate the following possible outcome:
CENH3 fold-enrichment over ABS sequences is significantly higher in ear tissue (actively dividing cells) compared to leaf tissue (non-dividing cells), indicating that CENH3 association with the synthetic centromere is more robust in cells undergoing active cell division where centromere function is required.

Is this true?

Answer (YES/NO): YES